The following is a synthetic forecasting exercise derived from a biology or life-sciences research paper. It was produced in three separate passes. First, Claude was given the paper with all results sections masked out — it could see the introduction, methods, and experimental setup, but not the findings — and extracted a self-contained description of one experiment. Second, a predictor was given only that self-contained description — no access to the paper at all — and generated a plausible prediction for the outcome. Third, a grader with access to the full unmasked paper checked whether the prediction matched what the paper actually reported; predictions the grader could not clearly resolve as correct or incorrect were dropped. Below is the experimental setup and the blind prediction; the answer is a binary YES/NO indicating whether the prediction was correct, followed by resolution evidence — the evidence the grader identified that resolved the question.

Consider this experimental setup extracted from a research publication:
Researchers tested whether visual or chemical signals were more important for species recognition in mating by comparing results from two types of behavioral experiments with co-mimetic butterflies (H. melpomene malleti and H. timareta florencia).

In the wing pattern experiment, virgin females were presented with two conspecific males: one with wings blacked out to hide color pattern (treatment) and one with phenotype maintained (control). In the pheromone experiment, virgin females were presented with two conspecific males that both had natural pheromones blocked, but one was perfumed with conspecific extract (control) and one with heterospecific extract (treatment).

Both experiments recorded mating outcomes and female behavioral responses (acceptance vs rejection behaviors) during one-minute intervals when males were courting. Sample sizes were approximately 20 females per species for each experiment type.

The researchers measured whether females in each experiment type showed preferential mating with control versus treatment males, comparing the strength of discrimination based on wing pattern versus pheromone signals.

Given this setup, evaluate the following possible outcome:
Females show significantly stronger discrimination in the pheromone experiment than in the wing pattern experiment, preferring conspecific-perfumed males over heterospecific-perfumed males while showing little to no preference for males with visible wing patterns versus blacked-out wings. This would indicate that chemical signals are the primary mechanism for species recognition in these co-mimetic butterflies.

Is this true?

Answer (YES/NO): YES